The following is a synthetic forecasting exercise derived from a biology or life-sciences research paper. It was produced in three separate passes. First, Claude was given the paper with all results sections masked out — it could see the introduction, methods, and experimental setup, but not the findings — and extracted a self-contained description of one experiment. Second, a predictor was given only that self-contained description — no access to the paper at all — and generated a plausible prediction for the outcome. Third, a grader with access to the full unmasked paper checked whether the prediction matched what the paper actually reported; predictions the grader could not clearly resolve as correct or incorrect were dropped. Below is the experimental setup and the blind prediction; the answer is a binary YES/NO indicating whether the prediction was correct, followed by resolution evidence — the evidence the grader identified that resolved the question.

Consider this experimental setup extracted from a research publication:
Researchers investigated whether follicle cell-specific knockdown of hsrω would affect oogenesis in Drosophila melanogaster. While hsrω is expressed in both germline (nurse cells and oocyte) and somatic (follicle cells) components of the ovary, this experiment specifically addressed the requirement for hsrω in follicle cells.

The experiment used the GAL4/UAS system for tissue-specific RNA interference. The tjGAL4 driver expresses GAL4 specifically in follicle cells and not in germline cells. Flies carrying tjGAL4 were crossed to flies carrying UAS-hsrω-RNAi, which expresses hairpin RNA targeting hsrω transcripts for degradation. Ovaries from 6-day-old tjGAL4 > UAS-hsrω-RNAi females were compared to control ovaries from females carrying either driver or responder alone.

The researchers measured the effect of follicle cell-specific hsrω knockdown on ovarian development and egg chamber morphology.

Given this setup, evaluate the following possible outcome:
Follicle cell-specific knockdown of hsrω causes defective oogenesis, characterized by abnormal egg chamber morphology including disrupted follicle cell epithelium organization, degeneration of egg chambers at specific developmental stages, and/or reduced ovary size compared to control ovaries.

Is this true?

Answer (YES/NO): YES